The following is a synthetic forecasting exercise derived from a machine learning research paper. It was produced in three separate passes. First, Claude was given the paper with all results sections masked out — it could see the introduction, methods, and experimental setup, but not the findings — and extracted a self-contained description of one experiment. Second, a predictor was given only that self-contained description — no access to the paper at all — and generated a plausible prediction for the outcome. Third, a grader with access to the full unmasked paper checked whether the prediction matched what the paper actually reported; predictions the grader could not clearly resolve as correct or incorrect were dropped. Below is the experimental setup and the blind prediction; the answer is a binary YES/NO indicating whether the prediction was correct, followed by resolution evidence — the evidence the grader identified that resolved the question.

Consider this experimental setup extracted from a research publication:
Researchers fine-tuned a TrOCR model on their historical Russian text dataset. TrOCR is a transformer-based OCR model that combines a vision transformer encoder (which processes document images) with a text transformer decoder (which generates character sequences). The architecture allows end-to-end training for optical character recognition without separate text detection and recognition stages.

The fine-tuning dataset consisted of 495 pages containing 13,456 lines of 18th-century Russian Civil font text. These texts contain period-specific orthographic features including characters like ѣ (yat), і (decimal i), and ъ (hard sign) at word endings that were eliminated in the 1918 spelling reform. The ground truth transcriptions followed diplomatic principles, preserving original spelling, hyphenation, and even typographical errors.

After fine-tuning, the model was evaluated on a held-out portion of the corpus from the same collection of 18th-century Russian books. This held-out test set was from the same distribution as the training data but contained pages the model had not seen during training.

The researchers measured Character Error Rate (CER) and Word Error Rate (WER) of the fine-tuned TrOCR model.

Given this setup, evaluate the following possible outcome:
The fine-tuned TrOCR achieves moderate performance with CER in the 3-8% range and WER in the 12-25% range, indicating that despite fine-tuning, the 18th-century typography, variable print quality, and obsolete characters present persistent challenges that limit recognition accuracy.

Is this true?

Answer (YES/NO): NO